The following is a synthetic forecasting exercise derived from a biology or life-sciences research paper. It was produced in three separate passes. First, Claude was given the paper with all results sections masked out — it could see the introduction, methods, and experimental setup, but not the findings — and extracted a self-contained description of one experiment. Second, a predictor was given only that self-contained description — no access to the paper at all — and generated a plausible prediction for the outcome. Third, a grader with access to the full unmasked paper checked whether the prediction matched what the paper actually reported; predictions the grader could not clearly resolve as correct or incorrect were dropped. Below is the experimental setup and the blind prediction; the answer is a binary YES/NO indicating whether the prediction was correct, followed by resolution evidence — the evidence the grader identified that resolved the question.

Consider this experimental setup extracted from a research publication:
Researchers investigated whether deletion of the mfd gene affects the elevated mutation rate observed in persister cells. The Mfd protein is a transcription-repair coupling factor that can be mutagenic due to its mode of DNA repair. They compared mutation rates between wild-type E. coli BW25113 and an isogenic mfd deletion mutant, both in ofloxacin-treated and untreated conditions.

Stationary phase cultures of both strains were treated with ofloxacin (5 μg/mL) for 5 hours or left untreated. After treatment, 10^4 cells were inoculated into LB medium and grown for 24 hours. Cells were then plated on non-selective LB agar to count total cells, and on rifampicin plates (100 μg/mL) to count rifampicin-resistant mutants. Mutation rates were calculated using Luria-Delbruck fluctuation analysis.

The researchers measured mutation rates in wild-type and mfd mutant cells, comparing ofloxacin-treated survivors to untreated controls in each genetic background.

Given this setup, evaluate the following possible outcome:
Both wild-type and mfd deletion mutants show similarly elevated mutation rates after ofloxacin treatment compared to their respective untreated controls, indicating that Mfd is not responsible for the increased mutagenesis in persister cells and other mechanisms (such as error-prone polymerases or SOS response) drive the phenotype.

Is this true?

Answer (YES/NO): NO